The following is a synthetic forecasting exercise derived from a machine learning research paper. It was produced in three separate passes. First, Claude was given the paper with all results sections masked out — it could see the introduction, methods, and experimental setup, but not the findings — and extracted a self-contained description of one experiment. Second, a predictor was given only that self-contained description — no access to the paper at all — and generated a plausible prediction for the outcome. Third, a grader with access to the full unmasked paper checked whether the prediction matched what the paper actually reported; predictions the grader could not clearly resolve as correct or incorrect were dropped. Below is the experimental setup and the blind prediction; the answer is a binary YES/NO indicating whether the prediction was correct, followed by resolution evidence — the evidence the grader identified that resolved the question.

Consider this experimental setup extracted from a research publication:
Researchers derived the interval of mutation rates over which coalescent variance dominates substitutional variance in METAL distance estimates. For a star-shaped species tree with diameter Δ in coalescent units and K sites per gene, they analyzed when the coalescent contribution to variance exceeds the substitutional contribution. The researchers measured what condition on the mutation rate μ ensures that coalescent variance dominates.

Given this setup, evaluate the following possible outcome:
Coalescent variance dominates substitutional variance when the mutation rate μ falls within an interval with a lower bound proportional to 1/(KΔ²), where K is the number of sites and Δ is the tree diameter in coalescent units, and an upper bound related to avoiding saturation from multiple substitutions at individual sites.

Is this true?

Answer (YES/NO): NO